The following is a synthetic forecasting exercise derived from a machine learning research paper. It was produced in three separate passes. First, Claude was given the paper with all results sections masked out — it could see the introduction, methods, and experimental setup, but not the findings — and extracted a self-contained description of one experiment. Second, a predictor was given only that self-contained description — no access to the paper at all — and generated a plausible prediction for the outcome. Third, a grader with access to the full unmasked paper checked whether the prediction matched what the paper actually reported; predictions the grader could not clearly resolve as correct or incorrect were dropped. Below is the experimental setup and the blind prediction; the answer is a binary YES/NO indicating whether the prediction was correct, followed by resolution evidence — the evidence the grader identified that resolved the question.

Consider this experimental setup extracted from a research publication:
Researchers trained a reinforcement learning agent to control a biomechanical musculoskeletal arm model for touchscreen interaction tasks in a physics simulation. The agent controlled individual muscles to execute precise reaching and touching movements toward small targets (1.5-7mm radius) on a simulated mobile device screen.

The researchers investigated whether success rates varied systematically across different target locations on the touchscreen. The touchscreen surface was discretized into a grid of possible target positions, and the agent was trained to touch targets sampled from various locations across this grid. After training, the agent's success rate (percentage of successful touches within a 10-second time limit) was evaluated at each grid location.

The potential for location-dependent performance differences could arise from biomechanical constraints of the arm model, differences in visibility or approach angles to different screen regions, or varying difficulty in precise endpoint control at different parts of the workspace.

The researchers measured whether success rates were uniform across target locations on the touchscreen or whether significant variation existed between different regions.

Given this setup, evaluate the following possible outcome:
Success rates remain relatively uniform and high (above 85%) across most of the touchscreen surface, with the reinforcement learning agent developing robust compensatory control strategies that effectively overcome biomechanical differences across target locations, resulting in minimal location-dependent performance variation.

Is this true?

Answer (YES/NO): NO